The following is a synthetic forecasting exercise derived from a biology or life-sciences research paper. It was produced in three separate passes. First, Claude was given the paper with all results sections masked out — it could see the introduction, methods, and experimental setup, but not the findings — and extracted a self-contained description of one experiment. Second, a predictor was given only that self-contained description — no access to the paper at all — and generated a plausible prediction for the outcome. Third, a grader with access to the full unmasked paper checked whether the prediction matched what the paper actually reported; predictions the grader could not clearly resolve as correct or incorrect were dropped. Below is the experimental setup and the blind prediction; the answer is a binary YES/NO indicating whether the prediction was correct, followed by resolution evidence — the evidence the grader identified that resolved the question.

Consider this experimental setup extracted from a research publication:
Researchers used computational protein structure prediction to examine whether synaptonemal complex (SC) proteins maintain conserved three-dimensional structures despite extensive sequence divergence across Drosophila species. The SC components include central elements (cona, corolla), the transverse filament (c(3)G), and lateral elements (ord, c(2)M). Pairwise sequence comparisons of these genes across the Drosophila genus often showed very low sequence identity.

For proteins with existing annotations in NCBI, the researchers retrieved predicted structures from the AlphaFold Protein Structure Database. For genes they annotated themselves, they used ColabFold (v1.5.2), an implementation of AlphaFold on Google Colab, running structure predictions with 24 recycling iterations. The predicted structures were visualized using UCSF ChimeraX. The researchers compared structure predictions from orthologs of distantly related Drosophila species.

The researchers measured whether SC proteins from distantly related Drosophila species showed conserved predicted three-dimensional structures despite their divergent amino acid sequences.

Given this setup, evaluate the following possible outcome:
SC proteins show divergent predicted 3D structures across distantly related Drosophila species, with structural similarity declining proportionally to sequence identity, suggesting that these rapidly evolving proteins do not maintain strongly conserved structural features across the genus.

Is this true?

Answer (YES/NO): NO